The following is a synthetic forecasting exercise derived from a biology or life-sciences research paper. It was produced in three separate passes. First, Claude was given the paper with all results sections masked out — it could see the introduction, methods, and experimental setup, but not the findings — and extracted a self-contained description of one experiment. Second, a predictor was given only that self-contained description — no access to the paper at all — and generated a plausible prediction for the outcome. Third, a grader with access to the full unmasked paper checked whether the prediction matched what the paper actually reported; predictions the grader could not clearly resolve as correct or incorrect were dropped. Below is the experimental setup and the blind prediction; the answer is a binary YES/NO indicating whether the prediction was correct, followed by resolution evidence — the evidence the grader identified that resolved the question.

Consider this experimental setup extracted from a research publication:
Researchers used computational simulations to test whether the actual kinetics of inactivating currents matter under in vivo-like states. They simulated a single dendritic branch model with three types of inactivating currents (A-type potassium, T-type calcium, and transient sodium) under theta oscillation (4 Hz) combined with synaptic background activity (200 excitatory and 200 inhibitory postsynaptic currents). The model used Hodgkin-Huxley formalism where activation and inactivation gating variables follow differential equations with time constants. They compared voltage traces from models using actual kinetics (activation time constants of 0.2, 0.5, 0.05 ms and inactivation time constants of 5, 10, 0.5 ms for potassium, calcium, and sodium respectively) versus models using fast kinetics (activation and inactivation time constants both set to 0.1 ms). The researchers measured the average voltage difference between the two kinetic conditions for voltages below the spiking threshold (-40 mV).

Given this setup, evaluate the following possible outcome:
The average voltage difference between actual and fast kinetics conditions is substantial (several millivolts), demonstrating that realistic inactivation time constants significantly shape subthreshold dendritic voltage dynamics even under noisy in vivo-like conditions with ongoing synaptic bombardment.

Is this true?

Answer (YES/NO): NO